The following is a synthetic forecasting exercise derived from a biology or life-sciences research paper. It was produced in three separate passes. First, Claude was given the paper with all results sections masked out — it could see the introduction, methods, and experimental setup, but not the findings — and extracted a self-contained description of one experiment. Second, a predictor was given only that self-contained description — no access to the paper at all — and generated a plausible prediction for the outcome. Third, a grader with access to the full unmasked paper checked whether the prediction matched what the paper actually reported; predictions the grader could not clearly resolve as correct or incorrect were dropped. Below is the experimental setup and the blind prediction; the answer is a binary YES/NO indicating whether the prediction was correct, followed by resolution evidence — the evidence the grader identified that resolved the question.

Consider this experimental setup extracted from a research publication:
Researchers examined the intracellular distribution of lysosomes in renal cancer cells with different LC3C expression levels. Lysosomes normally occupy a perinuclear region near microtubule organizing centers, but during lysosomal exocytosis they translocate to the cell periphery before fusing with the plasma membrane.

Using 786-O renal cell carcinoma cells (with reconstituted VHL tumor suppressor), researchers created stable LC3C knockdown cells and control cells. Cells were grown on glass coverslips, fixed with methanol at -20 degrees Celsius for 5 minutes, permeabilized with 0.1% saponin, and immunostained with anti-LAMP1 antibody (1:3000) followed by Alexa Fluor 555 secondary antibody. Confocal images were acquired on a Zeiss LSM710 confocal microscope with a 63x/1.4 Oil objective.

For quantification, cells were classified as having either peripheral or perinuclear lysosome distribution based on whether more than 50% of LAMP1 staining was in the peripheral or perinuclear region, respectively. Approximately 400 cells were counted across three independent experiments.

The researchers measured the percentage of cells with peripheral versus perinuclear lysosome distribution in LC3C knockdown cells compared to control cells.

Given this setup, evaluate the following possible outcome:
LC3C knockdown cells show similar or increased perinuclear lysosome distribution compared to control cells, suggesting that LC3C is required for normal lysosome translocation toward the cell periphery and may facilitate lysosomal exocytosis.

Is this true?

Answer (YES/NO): NO